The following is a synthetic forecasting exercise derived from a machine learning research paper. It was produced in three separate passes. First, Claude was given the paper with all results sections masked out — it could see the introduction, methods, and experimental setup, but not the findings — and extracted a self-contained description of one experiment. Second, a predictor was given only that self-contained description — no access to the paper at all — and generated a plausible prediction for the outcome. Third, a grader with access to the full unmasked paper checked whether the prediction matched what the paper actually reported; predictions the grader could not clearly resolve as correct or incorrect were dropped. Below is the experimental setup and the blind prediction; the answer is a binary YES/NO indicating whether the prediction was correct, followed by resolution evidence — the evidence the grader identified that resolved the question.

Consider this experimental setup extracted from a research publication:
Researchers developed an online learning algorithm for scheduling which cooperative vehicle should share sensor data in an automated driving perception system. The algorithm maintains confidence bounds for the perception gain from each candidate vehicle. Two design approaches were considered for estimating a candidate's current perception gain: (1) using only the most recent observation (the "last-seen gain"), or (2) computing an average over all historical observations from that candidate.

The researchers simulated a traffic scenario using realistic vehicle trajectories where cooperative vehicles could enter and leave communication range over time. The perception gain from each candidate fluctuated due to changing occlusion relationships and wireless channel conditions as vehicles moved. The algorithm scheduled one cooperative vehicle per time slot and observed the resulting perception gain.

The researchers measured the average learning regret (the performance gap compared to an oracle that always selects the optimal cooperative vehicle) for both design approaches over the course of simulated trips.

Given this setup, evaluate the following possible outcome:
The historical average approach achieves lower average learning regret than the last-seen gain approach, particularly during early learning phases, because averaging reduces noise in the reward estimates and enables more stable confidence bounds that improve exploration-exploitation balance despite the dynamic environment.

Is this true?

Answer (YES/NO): NO